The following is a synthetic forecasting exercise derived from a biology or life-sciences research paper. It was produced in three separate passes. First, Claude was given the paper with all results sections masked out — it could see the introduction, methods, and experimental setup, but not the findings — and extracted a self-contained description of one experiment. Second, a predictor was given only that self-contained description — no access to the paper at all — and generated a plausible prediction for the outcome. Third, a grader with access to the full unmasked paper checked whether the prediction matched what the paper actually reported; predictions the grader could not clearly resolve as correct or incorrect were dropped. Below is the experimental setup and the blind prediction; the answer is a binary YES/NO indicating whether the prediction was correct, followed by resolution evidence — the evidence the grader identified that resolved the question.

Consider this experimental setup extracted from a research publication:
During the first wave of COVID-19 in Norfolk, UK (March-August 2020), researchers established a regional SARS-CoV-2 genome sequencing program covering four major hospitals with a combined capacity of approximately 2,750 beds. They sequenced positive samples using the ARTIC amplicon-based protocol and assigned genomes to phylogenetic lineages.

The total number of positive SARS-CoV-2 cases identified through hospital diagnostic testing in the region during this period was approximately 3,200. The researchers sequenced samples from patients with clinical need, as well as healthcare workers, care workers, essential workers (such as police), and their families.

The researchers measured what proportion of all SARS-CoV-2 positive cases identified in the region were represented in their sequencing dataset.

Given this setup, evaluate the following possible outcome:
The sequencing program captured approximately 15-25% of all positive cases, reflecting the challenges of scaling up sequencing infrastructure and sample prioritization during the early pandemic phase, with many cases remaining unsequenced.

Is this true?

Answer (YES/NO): NO